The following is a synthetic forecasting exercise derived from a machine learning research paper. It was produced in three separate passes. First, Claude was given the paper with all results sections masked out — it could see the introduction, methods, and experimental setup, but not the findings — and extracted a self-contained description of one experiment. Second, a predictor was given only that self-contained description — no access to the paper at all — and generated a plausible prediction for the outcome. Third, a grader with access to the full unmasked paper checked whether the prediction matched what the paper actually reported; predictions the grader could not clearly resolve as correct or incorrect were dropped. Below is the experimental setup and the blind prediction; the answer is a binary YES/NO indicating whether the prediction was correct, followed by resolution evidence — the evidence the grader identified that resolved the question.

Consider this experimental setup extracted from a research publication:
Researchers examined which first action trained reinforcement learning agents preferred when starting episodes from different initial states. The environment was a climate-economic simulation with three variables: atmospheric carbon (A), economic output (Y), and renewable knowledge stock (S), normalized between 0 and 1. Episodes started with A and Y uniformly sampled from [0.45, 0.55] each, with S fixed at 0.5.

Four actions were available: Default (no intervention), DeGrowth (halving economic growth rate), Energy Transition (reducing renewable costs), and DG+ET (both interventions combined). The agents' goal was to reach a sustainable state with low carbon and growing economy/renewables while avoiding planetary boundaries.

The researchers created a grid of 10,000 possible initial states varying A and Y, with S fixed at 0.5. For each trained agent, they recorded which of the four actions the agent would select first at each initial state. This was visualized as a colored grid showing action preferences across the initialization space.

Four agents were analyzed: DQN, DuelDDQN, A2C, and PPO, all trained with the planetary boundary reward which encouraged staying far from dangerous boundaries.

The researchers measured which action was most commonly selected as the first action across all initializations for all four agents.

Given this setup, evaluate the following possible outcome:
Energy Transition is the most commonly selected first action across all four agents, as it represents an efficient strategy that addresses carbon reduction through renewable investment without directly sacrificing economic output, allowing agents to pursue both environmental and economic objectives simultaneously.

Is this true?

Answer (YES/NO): NO